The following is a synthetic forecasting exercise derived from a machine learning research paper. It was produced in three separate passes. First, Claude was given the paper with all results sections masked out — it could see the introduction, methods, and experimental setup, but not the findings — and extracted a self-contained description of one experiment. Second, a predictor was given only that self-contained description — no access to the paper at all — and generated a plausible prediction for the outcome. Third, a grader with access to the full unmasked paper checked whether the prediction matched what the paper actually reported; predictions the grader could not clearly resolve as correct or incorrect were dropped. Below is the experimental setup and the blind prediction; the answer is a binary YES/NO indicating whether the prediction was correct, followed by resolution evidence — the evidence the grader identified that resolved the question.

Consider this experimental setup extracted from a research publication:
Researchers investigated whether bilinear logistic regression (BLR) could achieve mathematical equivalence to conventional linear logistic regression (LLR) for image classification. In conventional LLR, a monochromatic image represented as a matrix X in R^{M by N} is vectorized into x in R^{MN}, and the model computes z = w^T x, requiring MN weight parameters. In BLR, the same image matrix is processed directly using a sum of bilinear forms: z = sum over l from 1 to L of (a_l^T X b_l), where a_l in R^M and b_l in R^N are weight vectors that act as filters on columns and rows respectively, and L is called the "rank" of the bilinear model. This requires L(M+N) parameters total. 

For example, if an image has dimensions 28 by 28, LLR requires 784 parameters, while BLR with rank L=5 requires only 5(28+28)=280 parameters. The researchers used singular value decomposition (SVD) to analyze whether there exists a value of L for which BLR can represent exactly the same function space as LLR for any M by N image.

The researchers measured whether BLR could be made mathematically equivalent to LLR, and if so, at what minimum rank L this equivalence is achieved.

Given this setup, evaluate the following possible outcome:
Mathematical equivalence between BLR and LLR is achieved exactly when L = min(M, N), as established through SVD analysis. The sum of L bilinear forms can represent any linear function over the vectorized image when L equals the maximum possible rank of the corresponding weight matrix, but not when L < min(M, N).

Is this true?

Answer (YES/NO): YES